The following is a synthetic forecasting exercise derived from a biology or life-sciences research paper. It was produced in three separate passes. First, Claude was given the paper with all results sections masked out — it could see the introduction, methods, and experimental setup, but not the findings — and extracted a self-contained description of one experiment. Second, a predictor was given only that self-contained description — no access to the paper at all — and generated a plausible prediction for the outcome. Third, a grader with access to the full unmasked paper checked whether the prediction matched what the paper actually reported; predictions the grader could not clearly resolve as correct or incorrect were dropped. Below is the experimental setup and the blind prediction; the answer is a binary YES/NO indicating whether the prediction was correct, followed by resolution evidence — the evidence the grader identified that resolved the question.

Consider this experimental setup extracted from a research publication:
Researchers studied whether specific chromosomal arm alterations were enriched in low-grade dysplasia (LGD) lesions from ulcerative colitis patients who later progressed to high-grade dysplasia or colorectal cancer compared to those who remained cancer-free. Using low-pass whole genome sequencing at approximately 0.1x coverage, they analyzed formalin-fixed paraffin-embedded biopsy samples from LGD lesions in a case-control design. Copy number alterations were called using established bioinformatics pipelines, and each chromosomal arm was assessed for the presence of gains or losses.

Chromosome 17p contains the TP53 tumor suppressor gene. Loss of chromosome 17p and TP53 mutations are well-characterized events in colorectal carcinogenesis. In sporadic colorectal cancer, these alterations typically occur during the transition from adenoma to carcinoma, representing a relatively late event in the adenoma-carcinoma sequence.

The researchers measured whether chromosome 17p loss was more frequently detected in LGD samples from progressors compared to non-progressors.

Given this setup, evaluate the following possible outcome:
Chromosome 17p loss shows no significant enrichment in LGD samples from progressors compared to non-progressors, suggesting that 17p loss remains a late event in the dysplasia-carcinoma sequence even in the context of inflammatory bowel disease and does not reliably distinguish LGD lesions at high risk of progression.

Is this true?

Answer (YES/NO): NO